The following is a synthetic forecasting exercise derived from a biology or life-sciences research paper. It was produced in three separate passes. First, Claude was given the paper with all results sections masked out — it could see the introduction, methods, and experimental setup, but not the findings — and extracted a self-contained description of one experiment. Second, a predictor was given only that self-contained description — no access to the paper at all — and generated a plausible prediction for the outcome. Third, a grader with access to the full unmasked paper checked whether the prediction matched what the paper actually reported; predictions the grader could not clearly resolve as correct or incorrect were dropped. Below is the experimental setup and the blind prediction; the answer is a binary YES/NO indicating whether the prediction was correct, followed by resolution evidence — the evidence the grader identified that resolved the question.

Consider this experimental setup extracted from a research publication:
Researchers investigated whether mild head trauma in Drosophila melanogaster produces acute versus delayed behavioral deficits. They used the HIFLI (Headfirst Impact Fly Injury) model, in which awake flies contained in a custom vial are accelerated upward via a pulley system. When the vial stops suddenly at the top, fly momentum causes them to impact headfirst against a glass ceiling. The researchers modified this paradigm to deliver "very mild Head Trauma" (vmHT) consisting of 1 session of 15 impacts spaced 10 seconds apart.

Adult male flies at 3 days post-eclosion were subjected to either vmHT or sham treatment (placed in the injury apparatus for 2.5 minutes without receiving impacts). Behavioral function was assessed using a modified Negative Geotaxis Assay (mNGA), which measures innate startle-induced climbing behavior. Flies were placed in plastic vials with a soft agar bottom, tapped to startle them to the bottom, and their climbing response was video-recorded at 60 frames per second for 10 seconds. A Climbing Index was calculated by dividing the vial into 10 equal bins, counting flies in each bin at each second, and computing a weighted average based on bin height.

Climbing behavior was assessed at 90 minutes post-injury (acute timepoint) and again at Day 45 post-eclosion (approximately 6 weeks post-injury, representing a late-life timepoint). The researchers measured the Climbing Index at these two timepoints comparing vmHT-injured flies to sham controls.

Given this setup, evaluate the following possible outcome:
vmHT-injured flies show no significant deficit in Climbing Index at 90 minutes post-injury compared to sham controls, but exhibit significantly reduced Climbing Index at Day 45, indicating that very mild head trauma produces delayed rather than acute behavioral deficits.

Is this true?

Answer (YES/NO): NO